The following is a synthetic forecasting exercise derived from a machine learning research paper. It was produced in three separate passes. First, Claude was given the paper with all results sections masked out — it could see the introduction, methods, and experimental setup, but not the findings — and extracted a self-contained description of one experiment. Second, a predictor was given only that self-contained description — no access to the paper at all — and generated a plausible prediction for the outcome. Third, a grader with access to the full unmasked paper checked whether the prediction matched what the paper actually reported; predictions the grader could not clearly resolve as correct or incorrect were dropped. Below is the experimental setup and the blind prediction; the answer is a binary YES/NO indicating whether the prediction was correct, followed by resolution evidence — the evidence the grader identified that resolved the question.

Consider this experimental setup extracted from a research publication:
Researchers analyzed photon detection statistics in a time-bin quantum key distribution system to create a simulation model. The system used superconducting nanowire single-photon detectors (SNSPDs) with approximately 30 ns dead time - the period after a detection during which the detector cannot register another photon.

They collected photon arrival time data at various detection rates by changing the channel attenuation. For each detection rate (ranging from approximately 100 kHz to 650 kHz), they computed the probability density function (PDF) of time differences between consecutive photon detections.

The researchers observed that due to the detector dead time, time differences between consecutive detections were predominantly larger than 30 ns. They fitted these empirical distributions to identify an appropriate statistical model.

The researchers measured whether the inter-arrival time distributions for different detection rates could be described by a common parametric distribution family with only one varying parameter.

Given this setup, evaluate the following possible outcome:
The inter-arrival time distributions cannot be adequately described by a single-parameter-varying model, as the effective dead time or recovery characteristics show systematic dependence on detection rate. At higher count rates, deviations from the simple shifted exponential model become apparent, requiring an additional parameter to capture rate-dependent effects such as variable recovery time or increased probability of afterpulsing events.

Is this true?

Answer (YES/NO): NO